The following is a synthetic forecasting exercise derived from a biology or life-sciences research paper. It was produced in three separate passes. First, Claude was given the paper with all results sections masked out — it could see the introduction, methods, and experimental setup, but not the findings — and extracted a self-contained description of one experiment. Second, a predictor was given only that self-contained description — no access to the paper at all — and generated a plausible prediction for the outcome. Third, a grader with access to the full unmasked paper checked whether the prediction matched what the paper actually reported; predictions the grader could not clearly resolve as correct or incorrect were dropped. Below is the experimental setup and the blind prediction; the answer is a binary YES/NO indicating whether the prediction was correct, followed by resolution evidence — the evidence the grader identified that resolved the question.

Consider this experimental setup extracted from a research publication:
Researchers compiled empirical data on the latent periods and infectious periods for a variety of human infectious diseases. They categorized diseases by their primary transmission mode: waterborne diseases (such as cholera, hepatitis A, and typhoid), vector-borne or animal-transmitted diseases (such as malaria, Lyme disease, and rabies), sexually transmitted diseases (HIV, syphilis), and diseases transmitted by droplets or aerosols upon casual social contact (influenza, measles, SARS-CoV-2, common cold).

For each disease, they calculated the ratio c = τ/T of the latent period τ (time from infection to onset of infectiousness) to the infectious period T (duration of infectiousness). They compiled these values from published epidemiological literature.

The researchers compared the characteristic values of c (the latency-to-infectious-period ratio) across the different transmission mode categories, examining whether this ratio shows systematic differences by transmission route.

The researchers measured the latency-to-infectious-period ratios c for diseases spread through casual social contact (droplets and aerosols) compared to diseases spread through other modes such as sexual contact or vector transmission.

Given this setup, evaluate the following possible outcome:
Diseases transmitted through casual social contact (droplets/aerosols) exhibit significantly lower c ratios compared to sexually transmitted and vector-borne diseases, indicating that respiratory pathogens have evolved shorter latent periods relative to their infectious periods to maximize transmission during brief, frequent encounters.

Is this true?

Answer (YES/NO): NO